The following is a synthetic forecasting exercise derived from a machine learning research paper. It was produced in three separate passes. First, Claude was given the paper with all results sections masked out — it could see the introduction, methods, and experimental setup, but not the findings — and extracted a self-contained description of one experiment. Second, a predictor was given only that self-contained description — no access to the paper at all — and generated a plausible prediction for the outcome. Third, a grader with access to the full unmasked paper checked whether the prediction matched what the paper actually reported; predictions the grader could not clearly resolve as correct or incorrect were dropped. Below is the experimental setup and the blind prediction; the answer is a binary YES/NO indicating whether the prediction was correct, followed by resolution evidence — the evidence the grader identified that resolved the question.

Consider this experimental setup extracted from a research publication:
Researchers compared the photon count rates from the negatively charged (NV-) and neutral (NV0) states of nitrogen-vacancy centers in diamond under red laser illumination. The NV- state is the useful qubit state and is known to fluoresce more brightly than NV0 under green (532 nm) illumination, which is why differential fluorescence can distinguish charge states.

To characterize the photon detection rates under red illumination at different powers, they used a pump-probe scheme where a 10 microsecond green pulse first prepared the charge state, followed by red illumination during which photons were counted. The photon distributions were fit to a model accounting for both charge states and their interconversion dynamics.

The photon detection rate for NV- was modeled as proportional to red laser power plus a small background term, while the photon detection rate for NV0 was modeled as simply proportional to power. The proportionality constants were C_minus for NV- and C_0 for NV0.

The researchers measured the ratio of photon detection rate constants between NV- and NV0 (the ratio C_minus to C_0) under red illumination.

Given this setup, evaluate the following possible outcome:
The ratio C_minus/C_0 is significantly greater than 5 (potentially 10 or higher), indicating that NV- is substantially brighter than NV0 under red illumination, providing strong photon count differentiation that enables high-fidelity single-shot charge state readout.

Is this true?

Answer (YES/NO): YES